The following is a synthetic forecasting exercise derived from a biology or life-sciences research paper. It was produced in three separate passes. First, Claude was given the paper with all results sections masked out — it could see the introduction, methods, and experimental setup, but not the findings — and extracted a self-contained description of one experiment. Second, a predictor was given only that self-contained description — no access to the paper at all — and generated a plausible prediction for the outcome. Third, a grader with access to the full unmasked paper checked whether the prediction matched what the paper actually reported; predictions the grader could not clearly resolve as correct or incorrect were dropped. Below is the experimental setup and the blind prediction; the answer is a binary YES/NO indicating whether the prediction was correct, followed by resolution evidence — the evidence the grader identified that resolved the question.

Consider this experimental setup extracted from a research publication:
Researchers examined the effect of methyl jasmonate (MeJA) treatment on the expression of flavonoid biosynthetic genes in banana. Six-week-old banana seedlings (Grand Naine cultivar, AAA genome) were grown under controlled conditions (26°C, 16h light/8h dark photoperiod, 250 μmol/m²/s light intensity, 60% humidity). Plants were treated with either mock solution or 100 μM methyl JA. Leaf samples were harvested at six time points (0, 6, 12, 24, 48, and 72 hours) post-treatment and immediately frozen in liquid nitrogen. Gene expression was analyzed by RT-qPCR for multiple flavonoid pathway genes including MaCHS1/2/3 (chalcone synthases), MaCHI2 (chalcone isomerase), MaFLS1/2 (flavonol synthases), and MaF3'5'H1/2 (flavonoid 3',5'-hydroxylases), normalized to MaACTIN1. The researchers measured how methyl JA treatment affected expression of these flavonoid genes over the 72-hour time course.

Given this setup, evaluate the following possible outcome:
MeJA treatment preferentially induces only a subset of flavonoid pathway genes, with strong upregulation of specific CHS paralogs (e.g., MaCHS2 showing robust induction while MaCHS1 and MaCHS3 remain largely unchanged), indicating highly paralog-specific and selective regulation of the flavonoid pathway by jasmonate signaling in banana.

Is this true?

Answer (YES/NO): NO